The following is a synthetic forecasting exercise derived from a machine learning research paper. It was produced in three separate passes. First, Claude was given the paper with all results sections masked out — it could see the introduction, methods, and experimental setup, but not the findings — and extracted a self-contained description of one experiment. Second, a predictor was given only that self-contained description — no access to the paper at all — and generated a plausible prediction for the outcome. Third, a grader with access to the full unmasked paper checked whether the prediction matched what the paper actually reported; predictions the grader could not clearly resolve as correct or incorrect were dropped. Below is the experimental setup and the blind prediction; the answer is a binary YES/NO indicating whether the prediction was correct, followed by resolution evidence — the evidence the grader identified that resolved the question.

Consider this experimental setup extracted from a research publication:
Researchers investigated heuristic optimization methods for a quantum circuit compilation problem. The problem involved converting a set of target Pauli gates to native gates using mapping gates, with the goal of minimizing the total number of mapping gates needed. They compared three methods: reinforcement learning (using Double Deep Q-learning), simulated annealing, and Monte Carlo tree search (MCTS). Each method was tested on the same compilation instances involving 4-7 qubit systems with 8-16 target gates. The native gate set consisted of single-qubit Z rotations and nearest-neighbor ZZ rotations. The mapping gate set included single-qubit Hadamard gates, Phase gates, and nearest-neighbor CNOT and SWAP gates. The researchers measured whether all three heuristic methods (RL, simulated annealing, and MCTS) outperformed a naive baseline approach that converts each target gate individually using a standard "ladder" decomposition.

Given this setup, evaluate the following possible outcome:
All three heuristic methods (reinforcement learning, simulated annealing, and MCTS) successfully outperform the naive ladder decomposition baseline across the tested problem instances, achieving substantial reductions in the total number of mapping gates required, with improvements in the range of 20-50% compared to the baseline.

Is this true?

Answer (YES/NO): NO